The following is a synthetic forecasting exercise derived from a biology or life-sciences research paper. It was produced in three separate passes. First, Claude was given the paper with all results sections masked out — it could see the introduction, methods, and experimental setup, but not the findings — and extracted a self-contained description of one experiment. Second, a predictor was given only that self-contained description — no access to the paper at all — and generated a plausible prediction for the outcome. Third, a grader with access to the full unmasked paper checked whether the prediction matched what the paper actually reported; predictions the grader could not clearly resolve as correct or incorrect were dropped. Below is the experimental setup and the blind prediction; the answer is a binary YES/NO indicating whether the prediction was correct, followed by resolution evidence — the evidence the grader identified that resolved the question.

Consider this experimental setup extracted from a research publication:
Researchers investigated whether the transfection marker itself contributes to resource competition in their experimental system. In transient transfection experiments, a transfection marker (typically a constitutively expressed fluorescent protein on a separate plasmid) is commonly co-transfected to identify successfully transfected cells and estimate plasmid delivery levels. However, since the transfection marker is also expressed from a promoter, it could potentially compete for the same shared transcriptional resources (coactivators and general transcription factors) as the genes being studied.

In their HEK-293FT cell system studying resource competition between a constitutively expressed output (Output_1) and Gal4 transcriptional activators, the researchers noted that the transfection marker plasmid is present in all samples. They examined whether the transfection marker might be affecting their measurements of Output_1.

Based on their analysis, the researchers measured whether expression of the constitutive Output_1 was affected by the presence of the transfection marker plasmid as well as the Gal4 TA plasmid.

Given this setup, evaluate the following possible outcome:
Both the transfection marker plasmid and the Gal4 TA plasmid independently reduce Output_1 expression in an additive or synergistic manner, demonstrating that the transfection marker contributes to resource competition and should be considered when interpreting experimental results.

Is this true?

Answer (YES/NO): NO